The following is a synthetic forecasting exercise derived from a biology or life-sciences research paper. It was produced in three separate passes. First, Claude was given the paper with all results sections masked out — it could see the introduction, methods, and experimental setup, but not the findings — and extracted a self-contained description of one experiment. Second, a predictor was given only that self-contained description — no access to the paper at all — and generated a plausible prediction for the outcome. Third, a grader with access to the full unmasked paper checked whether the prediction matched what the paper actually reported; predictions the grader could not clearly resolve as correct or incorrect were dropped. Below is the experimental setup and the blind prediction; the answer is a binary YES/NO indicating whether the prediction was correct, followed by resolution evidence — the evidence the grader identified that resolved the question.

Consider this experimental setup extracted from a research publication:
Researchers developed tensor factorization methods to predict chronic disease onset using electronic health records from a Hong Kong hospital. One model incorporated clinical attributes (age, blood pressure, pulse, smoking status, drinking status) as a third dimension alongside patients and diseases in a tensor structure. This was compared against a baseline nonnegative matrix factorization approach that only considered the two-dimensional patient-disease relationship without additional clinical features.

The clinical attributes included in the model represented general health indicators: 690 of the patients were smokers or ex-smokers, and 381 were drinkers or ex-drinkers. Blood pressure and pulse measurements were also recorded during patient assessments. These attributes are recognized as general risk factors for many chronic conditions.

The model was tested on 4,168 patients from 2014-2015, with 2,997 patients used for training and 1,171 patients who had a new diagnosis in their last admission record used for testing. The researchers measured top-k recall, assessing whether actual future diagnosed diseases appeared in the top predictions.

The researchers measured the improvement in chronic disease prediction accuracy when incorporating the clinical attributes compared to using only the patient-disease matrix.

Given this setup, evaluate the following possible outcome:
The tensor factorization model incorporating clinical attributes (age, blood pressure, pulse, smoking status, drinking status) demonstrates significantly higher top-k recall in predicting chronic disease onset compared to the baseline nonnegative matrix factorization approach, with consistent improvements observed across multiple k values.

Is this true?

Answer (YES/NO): NO